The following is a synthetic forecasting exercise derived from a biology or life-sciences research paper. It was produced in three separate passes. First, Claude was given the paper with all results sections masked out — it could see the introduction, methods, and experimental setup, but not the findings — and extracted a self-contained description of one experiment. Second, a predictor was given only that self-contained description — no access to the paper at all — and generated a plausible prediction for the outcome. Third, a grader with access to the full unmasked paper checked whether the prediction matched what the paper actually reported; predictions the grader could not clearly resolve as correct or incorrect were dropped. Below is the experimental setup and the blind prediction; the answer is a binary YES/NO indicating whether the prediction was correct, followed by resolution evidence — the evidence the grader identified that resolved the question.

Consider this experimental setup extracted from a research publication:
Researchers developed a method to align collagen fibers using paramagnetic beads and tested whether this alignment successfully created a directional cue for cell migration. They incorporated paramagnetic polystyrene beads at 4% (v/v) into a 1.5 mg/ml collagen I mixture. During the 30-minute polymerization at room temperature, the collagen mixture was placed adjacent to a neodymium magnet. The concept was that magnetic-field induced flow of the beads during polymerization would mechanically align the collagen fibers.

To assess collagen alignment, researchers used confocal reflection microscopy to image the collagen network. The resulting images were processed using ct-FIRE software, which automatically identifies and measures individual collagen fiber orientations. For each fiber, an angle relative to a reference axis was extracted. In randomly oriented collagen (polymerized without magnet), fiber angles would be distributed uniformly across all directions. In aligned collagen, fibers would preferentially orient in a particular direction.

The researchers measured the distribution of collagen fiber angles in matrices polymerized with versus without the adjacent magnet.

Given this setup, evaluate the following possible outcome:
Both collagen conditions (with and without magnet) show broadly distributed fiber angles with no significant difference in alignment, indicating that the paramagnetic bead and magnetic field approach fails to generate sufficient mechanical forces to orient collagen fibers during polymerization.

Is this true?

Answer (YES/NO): NO